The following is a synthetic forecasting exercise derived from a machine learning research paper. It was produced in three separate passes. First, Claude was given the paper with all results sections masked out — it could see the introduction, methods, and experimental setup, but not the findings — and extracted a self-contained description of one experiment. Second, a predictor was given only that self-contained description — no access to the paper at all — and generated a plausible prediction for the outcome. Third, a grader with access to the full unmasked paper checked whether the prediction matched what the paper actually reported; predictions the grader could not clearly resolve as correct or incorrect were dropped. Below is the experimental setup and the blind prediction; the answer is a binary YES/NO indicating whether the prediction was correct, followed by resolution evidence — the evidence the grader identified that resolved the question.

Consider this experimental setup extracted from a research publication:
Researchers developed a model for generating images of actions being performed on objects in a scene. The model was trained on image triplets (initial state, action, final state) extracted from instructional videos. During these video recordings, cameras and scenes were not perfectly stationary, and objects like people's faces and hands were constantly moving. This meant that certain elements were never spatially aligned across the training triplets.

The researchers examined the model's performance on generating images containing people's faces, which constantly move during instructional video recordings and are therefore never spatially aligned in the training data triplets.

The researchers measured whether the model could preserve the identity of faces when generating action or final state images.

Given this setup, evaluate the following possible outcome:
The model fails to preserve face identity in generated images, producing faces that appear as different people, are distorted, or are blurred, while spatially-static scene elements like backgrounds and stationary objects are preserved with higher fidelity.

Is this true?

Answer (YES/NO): YES